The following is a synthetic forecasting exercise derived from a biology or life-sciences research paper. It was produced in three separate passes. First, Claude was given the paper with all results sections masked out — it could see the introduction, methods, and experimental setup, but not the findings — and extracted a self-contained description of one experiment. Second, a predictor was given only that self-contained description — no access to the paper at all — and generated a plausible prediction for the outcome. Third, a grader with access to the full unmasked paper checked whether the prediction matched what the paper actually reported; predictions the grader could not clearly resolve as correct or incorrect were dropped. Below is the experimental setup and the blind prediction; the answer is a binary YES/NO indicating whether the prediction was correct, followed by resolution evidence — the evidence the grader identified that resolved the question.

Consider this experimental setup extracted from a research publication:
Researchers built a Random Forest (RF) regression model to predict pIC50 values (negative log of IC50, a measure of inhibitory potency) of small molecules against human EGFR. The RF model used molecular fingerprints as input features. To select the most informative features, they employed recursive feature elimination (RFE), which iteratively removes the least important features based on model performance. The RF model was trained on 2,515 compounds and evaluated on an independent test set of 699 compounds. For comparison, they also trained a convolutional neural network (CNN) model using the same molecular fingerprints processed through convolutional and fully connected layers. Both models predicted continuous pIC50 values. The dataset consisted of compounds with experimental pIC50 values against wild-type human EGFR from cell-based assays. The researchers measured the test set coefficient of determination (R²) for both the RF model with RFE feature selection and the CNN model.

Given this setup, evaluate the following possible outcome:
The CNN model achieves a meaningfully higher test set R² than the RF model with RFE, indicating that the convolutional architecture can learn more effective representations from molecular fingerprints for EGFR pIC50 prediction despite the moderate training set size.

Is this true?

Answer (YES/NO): NO